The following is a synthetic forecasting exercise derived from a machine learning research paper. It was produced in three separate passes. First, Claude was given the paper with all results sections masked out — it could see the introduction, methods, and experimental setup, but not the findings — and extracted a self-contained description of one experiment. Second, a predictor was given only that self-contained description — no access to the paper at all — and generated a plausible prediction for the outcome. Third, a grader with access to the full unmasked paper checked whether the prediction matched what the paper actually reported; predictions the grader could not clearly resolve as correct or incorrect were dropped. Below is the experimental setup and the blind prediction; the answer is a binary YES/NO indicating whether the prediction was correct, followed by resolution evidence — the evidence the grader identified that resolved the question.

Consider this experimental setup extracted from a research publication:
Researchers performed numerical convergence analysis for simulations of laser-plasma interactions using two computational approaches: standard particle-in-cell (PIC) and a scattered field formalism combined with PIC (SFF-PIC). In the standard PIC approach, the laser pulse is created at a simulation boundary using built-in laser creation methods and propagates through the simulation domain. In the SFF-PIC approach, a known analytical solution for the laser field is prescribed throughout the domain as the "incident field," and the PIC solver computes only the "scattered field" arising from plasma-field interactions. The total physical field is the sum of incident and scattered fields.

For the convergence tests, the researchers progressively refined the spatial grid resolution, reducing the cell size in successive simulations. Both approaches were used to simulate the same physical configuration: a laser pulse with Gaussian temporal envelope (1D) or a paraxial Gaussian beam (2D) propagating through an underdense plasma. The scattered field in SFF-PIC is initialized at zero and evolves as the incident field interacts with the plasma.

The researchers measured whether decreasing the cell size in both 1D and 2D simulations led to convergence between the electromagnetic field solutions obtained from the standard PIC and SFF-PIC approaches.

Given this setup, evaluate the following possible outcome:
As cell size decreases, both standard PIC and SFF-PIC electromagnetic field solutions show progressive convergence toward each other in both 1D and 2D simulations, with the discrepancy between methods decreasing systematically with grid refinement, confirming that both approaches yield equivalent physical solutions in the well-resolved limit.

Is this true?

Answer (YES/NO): YES